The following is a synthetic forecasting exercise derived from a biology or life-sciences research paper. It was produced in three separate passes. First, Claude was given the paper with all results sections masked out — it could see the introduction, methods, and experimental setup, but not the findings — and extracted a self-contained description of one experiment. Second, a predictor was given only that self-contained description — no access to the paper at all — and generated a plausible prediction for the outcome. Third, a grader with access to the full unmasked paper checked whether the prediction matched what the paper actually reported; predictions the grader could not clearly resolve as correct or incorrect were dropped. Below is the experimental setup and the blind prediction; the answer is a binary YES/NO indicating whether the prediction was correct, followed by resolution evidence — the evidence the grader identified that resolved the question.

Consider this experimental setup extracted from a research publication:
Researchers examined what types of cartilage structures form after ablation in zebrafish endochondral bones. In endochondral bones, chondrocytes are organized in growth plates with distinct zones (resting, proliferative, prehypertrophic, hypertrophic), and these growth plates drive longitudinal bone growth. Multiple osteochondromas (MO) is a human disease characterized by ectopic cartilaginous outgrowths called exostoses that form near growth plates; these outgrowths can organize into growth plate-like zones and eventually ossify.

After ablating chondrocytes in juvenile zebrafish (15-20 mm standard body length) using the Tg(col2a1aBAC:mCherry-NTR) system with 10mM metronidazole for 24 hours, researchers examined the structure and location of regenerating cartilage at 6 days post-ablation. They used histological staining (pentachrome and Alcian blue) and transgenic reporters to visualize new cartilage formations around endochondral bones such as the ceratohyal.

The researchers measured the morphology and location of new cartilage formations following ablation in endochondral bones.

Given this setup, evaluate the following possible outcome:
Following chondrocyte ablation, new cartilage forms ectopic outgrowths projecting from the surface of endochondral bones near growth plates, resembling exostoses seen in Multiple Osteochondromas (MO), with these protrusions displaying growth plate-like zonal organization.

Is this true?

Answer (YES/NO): NO